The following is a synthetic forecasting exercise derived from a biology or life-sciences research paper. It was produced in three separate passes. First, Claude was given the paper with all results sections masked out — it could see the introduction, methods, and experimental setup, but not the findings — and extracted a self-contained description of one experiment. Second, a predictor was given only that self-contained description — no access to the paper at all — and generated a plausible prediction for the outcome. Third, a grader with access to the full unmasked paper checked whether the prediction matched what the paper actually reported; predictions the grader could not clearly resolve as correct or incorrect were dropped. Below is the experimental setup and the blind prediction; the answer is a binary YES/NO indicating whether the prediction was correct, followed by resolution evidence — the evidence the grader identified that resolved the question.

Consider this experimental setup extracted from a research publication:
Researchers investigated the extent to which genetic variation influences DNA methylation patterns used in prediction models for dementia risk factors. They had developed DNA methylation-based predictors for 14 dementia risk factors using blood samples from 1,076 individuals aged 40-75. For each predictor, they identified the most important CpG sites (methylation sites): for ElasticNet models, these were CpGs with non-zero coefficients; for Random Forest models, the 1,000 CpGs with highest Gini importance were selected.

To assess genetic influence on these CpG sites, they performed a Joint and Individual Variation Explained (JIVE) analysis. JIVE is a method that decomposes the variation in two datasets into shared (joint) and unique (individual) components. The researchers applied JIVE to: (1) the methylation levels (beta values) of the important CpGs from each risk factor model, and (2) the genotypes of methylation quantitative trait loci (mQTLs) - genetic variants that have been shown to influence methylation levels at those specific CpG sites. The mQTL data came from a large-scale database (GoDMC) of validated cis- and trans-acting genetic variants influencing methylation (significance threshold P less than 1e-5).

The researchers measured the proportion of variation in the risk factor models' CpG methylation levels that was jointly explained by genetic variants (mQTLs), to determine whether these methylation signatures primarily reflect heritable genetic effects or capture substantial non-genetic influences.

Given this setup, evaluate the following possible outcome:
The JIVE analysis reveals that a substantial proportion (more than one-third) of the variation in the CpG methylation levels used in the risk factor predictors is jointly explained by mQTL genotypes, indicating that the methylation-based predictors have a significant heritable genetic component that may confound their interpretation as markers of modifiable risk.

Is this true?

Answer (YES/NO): NO